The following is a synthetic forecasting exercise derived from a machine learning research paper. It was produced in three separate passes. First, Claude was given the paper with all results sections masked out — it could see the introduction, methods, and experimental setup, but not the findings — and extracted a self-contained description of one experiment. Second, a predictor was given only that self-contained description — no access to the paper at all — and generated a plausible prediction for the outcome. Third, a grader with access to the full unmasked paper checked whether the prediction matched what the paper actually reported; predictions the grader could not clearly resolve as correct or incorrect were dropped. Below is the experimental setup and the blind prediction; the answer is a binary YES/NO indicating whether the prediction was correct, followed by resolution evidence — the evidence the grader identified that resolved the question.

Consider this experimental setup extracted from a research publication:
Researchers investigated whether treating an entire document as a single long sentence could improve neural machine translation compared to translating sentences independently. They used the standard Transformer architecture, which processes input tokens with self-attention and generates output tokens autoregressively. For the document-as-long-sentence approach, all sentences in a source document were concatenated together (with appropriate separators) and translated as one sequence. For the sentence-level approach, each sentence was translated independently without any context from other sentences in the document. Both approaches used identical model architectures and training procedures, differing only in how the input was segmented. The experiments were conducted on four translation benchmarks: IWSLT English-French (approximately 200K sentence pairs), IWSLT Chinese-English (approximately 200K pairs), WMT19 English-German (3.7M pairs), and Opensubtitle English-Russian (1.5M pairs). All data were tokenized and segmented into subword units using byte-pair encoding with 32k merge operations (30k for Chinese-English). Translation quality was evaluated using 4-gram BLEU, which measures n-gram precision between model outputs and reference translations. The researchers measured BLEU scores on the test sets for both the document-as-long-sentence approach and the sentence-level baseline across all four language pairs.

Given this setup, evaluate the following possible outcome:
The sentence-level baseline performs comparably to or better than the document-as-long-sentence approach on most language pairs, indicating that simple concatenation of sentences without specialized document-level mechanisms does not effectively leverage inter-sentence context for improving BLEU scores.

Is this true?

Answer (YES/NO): YES